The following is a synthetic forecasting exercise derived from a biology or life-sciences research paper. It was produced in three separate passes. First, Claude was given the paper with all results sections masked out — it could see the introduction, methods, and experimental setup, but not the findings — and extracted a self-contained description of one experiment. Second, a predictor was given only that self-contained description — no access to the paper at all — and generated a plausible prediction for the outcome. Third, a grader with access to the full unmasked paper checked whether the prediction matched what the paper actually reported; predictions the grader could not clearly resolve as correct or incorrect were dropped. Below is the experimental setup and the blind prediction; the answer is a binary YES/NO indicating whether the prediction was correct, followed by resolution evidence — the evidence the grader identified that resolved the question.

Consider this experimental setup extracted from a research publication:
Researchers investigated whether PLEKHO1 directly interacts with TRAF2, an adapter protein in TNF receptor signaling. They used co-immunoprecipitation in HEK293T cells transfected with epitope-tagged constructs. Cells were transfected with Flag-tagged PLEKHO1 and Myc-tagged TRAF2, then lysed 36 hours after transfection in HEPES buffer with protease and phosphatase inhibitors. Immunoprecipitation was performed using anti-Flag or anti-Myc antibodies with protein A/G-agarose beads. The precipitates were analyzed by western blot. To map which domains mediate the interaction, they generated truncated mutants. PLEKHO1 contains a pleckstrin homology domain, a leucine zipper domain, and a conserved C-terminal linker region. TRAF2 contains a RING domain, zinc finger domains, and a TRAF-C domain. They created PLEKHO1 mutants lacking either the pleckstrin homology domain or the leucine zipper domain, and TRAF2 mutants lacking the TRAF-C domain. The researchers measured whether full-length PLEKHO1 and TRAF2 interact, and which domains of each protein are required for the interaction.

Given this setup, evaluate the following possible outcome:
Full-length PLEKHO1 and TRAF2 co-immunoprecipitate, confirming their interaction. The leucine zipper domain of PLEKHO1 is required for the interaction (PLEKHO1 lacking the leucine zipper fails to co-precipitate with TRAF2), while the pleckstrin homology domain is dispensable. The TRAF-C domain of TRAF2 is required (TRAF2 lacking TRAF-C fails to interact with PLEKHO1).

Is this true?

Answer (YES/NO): YES